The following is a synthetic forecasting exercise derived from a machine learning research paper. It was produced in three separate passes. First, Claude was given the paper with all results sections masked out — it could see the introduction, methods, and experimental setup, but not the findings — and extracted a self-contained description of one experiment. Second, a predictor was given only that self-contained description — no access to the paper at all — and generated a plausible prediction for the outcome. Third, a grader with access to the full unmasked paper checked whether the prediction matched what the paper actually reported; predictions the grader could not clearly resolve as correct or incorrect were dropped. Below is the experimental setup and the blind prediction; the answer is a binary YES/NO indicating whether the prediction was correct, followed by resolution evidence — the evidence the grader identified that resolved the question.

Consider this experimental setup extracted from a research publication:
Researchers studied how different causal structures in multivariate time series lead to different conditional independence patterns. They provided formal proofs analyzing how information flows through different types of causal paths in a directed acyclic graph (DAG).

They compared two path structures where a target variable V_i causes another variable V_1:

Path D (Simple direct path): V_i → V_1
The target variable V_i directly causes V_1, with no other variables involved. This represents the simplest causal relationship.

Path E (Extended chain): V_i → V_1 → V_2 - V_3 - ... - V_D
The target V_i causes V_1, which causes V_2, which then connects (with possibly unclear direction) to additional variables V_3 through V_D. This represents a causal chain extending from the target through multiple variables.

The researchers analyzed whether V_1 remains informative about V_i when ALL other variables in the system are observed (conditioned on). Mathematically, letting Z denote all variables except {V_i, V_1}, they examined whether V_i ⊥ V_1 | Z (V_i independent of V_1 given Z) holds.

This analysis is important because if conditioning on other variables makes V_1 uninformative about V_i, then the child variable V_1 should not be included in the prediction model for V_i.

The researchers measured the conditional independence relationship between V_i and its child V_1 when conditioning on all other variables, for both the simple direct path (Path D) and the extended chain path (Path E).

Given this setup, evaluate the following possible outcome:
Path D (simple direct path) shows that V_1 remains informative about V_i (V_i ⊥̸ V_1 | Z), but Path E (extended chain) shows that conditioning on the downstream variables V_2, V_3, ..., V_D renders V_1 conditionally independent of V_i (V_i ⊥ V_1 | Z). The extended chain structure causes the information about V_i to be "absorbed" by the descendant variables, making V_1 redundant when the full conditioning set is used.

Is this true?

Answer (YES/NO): NO